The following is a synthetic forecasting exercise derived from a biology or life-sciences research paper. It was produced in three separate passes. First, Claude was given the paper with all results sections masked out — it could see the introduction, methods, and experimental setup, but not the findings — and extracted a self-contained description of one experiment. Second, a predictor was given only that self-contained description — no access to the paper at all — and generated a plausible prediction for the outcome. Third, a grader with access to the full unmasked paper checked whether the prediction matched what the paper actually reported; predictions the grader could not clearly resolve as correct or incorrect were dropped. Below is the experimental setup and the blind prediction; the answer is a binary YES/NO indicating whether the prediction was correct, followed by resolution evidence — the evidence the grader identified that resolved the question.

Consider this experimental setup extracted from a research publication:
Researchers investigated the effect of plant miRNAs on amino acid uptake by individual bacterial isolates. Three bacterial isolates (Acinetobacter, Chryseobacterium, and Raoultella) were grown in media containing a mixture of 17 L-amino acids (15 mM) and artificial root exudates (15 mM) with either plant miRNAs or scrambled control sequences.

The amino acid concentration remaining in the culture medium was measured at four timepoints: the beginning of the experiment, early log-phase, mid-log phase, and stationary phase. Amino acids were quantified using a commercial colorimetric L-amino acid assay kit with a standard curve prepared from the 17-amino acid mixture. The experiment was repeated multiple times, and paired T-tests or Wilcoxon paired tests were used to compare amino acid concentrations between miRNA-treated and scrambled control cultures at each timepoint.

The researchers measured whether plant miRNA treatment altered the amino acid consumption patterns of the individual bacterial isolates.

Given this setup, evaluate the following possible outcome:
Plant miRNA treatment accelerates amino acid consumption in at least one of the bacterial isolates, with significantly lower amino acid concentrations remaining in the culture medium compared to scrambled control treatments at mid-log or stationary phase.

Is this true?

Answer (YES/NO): YES